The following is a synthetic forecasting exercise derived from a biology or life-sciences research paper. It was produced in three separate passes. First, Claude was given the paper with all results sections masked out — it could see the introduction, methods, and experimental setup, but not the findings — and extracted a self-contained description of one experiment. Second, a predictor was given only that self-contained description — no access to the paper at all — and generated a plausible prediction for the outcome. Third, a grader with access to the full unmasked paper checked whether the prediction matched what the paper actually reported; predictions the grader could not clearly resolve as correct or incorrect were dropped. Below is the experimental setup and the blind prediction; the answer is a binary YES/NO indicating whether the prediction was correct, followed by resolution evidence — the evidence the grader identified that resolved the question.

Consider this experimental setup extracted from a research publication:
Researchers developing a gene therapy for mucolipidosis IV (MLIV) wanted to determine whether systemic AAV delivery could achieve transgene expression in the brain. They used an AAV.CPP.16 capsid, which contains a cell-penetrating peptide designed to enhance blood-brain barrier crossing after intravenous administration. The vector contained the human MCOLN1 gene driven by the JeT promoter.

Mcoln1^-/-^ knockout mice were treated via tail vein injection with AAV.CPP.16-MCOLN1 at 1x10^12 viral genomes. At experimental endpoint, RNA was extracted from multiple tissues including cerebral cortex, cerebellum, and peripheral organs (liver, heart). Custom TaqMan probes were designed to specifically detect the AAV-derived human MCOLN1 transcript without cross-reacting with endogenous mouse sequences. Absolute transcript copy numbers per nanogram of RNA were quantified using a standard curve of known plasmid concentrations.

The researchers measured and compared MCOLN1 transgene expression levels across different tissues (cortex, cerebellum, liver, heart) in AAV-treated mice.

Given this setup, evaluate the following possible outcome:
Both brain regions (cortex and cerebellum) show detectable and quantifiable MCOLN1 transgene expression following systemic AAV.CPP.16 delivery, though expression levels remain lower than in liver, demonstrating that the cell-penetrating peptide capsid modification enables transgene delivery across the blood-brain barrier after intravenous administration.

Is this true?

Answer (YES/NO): YES